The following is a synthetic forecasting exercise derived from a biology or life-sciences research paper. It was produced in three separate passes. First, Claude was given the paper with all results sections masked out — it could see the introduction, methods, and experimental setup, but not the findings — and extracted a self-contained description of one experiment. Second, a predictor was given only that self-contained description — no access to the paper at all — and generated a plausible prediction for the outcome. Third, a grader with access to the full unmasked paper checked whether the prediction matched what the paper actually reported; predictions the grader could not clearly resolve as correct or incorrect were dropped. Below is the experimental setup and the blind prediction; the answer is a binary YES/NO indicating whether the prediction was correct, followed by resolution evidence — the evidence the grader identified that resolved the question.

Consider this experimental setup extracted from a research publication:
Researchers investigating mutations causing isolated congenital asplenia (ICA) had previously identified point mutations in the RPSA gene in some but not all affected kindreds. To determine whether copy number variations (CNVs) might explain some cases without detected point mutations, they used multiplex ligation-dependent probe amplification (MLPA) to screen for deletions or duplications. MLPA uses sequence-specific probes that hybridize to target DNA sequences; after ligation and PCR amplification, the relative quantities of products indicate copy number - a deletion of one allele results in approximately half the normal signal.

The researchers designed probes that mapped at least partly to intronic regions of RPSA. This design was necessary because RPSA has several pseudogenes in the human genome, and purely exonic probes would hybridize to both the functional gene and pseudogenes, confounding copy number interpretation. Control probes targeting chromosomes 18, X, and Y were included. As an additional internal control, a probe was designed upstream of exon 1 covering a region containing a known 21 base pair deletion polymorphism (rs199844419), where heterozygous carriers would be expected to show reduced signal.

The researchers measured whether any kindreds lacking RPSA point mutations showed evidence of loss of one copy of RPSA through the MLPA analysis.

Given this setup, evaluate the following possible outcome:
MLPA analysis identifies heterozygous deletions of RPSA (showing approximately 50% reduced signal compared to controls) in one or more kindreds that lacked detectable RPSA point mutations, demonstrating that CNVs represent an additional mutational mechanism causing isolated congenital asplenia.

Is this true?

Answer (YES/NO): NO